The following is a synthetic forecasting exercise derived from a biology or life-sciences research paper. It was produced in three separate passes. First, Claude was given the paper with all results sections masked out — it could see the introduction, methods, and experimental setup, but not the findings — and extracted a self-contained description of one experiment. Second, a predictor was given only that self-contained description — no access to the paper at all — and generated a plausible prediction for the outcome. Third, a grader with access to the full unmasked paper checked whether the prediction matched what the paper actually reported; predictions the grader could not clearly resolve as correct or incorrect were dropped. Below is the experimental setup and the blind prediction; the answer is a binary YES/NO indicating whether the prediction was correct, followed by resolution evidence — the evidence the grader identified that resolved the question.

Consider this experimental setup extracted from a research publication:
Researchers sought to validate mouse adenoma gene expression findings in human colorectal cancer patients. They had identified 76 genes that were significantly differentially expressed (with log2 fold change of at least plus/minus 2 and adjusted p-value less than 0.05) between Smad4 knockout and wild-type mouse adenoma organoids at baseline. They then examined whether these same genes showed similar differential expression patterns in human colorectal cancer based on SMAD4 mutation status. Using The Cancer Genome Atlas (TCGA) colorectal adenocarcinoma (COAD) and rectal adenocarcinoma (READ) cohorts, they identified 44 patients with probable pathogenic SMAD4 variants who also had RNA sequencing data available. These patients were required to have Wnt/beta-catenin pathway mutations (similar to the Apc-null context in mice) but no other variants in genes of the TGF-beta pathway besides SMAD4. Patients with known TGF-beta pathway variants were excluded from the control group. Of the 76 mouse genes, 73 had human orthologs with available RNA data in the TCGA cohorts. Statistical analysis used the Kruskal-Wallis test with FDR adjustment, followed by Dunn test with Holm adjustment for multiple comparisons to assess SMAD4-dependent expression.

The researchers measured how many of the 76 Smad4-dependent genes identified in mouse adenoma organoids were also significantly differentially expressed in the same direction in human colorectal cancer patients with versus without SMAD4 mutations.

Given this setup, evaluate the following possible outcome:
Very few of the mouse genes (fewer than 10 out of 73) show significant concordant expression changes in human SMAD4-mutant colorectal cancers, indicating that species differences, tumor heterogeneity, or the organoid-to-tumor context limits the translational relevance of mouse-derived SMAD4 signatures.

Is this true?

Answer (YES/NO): YES